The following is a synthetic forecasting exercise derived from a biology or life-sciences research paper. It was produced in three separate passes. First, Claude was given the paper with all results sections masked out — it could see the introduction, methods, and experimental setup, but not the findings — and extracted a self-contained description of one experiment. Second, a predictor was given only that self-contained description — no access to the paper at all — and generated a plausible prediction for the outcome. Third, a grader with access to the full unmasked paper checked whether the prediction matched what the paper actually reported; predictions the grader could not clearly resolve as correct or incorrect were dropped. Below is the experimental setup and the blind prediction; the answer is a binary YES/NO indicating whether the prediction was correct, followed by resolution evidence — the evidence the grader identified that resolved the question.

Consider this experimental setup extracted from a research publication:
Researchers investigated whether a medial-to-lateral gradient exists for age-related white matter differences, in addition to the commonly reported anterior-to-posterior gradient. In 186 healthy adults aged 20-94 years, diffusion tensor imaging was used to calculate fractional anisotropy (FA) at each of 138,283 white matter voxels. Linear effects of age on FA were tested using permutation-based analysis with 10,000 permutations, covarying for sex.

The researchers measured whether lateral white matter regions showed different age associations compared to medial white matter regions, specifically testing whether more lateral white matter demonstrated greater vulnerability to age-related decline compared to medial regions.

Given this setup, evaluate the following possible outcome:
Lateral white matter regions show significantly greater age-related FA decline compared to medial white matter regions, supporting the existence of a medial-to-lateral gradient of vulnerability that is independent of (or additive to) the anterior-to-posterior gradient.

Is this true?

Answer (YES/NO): YES